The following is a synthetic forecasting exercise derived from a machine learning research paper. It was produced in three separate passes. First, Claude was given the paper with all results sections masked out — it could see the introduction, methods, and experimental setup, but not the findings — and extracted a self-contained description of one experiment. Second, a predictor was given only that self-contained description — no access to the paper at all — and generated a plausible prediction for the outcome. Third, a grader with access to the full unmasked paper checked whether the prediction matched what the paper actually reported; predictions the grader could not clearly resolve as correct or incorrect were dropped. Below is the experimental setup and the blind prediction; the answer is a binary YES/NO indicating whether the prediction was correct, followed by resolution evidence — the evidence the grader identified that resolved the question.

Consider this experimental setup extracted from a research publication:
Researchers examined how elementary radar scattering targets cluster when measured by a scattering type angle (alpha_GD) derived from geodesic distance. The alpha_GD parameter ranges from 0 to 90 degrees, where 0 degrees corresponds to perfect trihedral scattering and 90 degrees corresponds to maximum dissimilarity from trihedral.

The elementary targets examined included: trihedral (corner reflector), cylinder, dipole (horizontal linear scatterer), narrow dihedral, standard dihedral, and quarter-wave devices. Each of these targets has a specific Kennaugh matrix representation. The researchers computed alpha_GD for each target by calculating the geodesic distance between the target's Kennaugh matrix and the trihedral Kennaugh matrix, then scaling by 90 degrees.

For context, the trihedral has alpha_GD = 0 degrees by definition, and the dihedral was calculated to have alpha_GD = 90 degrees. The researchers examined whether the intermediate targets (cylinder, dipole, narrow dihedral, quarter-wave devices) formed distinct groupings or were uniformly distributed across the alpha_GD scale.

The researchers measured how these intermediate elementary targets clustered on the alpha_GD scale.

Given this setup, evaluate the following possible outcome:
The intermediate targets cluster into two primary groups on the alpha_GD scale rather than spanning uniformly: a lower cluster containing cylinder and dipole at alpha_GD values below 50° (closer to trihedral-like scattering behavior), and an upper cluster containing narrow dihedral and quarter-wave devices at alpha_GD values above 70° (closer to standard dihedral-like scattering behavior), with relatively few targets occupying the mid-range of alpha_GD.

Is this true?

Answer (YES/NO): NO